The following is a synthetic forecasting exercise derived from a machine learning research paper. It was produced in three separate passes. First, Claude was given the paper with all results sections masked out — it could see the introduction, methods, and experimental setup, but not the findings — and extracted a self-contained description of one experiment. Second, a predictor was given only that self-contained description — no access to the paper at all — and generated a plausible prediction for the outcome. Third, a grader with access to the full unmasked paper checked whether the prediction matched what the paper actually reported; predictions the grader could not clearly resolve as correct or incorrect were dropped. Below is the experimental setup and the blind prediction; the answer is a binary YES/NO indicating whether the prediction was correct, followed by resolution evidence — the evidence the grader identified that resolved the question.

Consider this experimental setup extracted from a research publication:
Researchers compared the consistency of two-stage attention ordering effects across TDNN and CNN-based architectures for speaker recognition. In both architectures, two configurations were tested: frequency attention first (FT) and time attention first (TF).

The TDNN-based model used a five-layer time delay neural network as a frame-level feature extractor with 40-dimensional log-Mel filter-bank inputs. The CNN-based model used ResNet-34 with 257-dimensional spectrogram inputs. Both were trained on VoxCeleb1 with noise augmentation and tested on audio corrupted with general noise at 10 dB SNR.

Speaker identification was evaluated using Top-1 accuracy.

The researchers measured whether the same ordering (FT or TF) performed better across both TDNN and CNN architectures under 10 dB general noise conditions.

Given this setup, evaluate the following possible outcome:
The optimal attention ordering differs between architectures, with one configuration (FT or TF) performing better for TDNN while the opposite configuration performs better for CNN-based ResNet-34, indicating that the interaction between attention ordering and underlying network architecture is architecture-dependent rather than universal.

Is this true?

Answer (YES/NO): NO